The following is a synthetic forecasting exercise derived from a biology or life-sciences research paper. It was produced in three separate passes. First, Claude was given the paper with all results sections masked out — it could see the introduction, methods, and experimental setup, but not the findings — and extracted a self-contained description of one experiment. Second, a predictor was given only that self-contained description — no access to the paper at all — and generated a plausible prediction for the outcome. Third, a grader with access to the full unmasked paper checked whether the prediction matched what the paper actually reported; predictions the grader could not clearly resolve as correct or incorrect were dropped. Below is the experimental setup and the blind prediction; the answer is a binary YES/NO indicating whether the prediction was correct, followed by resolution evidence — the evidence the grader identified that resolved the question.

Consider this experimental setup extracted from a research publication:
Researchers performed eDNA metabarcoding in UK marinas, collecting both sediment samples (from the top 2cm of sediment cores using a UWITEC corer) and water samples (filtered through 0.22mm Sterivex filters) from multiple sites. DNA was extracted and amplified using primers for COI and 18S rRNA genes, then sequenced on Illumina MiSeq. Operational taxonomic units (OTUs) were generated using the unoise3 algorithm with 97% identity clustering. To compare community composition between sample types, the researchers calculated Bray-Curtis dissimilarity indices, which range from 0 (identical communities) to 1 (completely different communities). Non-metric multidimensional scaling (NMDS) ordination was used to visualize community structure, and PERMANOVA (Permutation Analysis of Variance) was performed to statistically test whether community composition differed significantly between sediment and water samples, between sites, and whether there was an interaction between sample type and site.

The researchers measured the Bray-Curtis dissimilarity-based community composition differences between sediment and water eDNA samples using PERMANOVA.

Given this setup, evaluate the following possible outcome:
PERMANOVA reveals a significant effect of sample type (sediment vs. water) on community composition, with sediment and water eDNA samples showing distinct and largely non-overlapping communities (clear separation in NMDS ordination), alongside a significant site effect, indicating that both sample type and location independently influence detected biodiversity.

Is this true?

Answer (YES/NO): YES